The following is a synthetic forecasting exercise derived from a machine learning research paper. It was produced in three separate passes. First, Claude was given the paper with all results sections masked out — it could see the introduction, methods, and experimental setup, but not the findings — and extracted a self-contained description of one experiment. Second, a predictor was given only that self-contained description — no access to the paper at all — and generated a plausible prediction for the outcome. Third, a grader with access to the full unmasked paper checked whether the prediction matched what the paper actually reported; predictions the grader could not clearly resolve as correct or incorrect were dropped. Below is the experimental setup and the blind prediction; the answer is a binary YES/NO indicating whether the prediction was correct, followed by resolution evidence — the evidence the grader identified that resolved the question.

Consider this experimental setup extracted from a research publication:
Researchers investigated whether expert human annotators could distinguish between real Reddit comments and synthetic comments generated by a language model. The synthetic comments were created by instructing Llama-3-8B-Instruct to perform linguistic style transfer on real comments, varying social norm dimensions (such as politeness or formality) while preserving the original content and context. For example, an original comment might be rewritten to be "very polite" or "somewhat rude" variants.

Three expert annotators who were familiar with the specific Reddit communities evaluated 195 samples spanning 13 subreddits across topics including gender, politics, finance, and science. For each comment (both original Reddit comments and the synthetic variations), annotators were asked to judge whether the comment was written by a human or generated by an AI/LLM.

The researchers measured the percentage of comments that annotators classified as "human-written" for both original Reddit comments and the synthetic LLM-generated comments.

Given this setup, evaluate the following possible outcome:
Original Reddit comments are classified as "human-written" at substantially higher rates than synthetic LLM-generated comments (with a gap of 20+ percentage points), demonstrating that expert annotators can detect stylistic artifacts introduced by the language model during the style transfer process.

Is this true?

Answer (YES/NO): YES